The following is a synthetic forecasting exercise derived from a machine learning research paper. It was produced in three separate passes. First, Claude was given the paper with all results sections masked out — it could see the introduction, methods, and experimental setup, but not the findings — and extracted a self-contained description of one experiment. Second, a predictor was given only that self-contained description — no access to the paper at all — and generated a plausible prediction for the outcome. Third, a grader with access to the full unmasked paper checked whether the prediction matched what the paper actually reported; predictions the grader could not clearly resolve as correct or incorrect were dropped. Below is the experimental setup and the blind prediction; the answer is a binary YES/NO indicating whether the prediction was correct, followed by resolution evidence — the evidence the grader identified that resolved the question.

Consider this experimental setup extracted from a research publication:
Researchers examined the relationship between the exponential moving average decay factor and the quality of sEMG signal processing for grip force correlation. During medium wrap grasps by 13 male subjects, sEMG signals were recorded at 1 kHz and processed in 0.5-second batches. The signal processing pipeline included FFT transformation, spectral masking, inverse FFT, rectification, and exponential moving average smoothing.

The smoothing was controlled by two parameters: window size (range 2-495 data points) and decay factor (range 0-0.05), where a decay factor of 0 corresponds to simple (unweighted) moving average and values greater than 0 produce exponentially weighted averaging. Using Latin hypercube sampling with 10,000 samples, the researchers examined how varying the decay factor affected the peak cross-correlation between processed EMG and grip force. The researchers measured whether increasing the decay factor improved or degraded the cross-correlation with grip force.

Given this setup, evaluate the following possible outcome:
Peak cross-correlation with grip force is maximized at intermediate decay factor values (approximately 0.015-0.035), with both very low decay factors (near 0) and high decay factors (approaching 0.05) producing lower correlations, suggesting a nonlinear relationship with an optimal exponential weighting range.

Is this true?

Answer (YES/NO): NO